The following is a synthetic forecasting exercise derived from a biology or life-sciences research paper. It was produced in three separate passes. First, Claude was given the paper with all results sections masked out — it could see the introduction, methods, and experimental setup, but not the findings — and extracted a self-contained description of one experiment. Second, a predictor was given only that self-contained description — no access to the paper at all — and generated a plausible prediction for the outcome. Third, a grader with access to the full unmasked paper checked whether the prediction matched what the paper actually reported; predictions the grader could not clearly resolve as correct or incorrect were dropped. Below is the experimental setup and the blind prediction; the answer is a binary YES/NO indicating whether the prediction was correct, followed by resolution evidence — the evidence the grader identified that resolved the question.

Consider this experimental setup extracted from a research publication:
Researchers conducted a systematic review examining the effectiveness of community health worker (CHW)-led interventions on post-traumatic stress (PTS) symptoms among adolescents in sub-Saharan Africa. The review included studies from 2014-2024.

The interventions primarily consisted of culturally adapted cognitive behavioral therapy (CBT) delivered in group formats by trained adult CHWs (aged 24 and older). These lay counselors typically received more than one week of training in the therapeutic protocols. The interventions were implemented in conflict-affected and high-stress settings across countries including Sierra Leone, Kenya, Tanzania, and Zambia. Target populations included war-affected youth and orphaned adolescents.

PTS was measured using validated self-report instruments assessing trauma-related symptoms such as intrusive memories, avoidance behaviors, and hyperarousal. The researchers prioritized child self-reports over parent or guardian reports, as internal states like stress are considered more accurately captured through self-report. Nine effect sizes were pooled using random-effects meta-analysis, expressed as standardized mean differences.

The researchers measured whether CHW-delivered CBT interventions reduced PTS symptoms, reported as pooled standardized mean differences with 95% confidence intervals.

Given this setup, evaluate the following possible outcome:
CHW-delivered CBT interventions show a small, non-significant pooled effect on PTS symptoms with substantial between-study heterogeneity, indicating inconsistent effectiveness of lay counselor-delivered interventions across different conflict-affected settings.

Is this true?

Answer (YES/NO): NO